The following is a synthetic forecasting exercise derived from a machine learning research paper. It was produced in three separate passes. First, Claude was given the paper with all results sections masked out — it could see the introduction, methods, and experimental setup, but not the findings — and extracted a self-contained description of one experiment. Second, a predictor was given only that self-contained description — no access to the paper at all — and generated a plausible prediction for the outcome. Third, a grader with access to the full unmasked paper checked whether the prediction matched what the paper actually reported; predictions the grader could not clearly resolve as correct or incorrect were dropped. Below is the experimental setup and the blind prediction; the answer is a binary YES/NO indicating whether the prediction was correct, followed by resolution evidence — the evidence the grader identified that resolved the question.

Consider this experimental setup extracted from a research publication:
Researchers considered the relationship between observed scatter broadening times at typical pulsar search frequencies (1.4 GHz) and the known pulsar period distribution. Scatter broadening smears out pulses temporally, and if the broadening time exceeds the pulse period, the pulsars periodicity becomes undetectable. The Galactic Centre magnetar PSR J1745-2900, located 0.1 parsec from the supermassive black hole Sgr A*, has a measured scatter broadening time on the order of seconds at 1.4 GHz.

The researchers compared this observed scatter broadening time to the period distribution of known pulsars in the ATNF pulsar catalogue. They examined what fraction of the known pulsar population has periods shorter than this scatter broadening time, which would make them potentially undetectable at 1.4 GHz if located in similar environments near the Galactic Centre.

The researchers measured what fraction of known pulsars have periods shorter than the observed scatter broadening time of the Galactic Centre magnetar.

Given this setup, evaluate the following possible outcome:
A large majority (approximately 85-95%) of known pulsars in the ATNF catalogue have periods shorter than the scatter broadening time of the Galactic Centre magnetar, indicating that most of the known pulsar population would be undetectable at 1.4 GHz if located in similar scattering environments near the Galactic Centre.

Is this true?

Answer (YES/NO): NO